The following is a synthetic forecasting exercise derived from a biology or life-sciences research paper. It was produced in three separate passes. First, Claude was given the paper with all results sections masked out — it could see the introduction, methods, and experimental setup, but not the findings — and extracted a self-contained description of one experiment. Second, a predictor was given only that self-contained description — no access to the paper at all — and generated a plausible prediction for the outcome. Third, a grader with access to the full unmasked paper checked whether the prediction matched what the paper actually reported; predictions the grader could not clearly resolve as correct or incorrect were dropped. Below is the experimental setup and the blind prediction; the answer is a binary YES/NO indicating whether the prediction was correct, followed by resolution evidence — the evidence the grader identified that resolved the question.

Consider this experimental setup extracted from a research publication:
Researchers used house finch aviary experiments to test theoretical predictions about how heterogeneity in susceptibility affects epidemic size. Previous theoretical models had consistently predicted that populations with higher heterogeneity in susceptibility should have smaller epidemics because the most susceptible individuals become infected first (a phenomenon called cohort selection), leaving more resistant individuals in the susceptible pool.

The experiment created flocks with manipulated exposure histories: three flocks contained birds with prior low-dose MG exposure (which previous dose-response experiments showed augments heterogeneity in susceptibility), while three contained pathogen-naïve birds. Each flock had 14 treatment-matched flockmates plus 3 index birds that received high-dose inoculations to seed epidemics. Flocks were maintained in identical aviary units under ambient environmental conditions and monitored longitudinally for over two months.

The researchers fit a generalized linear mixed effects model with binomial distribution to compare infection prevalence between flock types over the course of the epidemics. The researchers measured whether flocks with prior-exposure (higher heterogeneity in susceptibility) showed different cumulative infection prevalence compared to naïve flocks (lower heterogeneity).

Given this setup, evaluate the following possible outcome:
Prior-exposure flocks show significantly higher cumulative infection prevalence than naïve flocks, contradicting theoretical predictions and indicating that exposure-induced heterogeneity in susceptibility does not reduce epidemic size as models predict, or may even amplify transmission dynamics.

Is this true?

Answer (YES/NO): YES